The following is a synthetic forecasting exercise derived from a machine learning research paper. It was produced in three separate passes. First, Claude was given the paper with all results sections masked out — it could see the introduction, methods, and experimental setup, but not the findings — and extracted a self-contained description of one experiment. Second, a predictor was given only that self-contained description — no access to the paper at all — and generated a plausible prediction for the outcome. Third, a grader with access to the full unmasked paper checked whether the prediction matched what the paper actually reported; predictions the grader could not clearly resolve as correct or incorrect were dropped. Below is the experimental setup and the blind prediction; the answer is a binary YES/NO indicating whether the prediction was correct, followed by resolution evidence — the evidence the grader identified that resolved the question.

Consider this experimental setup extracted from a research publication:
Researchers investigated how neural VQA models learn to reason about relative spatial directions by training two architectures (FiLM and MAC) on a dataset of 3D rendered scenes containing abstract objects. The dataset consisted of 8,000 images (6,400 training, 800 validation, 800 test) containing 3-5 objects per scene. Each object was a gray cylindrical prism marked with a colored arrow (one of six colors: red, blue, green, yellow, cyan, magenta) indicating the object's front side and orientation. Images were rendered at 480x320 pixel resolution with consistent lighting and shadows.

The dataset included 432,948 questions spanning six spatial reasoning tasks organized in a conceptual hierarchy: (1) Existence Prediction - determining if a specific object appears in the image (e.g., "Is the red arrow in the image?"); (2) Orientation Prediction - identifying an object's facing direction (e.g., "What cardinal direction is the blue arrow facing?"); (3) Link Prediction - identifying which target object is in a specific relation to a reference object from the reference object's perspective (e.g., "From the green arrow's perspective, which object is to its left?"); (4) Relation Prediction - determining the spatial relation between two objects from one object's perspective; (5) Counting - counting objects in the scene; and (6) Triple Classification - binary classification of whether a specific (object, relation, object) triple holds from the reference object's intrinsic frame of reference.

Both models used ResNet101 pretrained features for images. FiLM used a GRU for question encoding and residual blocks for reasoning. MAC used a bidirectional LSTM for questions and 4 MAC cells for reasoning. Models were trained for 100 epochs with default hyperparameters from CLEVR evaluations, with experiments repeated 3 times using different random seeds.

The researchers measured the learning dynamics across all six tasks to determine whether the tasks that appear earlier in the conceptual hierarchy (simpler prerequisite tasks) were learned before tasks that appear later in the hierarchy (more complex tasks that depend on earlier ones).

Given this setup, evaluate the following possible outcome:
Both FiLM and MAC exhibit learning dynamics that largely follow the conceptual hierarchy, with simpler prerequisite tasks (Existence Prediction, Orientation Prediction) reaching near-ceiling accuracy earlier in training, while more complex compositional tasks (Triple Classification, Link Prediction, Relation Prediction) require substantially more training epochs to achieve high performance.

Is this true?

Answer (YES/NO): YES